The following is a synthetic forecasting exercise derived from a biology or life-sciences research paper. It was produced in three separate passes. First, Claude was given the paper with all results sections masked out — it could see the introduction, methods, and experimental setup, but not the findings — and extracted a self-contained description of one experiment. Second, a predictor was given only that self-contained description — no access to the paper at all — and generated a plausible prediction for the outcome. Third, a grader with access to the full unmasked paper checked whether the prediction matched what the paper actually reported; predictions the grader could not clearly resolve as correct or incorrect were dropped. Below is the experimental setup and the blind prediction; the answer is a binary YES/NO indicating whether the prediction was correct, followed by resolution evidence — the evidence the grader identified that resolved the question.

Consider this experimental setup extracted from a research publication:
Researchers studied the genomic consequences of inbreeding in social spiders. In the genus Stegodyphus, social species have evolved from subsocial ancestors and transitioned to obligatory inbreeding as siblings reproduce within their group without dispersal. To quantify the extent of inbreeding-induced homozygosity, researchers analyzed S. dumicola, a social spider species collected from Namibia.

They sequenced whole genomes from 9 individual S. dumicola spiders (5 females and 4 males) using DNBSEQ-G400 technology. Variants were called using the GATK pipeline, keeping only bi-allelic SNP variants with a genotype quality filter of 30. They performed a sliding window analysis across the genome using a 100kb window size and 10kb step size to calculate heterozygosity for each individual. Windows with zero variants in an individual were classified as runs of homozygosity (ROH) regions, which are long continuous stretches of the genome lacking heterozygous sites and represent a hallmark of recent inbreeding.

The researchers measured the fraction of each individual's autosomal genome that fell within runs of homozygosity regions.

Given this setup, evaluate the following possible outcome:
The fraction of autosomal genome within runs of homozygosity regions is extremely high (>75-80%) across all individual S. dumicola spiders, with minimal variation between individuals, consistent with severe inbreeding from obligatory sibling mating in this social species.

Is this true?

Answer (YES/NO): NO